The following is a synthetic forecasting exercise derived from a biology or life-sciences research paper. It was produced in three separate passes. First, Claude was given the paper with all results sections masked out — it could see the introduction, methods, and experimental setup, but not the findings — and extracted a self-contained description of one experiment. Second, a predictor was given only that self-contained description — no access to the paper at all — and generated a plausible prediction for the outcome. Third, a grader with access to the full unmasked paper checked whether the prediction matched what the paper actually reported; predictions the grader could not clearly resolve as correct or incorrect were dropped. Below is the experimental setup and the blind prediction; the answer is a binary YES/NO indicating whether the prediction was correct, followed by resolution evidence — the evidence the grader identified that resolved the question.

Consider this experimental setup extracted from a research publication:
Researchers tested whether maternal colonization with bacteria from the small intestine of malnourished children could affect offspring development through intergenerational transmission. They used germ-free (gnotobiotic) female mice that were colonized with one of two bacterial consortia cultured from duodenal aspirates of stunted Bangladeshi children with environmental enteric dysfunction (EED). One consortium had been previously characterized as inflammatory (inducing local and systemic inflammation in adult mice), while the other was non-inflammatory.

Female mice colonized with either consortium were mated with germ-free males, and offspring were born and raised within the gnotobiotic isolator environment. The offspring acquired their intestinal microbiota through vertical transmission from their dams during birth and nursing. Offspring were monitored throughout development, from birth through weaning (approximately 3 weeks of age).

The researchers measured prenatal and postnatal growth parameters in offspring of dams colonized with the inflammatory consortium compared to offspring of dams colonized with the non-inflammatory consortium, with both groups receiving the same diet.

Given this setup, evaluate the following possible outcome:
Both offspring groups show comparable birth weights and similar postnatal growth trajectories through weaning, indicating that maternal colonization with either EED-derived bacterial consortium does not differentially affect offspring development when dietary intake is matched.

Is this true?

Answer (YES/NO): NO